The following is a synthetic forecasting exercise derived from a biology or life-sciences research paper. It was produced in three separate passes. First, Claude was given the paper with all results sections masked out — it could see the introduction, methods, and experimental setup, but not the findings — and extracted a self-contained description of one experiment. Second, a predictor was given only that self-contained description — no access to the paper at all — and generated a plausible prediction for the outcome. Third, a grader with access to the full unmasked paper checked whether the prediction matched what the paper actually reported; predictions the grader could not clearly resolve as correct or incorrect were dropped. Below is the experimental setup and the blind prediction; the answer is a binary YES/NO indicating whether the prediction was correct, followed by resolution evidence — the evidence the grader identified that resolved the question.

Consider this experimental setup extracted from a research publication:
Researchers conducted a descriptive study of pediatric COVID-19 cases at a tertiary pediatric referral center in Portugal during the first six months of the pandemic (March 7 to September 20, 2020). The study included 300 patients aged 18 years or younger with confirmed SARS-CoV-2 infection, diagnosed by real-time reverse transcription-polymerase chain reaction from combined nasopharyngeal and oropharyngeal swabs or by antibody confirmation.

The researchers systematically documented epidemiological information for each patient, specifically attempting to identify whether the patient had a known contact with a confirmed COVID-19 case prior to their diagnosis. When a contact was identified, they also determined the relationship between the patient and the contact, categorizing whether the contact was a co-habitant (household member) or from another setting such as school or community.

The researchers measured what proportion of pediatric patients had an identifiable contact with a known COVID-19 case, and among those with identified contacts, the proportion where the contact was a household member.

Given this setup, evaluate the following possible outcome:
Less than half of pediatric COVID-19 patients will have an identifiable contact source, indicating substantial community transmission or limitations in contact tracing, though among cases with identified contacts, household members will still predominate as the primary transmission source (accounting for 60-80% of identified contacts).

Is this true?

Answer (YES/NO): NO